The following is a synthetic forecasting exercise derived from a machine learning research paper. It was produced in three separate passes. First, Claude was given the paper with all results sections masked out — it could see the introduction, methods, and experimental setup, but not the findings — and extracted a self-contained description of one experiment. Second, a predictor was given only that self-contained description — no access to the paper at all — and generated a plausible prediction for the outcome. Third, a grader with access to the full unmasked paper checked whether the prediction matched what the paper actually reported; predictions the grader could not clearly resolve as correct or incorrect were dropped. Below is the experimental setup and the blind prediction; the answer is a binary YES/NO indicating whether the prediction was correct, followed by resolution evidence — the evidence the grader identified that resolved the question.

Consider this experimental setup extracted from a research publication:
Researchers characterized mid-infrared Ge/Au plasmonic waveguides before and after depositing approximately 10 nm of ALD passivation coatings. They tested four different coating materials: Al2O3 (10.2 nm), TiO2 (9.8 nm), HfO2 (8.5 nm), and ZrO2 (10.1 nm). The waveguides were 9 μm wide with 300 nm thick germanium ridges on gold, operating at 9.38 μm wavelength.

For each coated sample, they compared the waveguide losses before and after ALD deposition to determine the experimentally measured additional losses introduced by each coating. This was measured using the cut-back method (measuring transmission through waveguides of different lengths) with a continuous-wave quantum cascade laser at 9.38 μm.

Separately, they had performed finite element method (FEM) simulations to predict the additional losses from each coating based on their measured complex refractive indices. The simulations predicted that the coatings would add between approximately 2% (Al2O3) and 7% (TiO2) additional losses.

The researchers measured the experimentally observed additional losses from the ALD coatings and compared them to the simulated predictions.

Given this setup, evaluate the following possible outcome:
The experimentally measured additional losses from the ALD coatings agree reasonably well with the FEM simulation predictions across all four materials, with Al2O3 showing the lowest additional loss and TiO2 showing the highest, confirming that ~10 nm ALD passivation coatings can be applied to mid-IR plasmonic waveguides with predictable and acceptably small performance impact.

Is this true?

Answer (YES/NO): NO